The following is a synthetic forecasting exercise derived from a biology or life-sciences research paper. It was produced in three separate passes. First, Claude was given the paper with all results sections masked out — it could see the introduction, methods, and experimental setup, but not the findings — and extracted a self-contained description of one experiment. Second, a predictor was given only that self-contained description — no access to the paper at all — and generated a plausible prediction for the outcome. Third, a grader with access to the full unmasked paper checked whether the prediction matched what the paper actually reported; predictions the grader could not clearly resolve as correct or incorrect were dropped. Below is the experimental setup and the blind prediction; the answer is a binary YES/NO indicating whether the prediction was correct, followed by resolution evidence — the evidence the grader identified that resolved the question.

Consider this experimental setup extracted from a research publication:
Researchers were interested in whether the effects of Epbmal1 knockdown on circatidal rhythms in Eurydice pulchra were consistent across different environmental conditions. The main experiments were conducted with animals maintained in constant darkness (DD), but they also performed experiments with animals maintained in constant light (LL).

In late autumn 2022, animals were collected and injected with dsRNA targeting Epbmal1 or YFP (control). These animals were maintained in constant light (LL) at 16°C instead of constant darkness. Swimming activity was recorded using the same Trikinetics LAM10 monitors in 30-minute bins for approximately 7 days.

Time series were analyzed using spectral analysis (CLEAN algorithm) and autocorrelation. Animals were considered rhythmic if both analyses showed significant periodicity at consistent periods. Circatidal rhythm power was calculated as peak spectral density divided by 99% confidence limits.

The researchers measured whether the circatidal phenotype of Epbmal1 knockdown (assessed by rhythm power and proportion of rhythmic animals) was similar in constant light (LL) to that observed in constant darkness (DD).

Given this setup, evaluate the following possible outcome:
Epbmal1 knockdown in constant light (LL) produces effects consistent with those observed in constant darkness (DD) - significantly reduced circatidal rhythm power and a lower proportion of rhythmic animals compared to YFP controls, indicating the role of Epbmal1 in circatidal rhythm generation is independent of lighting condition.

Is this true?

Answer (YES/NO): YES